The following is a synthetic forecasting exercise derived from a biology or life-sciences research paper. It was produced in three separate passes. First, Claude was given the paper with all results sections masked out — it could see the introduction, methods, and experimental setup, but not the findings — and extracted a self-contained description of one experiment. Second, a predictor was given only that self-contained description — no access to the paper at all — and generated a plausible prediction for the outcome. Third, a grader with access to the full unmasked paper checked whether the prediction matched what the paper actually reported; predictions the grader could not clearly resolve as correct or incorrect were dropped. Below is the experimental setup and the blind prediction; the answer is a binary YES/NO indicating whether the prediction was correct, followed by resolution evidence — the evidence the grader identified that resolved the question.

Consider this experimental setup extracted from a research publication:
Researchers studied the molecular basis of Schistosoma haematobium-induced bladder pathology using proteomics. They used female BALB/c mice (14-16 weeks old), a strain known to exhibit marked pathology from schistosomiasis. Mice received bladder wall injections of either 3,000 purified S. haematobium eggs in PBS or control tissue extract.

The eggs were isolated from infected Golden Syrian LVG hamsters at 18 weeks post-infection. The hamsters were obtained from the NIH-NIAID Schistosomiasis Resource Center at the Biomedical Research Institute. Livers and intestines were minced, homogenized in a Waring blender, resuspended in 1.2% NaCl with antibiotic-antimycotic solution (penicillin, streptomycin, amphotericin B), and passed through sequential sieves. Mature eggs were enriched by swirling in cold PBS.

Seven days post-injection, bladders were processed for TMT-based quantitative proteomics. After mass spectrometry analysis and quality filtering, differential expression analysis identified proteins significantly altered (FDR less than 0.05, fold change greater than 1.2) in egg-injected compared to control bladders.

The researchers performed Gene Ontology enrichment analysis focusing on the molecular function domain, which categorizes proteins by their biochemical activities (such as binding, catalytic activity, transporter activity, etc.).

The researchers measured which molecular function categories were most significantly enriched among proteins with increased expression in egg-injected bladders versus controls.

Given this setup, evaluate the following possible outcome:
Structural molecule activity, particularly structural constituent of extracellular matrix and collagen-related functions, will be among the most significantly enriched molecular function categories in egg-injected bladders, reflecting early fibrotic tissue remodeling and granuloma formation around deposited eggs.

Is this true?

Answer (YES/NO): NO